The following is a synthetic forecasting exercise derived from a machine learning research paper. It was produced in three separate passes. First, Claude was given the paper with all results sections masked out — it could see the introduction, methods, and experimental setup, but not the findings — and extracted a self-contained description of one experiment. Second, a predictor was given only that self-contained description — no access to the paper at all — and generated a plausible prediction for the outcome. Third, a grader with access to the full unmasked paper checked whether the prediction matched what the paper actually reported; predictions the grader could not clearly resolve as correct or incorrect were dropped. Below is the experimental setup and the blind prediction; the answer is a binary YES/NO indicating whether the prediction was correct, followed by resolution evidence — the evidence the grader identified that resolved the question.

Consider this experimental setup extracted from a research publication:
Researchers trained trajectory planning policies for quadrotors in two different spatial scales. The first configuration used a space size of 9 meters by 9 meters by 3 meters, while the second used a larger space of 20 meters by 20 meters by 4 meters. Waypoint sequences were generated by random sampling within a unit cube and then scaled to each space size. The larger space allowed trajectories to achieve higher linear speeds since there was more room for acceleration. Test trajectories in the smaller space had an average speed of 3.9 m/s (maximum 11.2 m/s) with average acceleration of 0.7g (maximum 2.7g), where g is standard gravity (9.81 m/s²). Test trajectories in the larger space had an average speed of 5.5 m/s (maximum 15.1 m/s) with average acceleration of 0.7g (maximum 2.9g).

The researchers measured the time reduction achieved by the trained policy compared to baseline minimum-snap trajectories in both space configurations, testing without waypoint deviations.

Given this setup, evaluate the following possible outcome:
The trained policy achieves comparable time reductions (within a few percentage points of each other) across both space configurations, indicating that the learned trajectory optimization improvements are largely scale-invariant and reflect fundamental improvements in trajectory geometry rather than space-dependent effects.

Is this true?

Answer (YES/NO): NO